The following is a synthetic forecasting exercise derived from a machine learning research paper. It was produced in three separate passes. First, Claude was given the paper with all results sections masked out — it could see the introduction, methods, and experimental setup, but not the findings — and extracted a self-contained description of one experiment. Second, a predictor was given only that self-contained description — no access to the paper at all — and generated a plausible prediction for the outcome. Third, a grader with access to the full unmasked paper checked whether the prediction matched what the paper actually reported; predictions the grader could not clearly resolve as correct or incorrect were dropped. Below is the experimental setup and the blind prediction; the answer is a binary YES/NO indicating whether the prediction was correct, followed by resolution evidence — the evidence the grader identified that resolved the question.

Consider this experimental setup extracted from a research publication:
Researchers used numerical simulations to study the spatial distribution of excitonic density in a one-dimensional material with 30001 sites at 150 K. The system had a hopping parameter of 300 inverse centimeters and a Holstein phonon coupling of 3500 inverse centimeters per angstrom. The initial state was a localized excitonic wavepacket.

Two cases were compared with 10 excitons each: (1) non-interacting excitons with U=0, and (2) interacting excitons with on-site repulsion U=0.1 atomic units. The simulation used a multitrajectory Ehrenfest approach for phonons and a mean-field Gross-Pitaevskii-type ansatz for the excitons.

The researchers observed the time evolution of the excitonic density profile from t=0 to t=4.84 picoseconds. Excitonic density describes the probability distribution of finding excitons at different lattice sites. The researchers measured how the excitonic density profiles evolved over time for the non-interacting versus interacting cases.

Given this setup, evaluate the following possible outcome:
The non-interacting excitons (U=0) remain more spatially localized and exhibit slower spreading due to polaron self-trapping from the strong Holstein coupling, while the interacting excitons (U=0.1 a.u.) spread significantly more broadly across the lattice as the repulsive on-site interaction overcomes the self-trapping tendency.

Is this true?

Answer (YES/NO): NO